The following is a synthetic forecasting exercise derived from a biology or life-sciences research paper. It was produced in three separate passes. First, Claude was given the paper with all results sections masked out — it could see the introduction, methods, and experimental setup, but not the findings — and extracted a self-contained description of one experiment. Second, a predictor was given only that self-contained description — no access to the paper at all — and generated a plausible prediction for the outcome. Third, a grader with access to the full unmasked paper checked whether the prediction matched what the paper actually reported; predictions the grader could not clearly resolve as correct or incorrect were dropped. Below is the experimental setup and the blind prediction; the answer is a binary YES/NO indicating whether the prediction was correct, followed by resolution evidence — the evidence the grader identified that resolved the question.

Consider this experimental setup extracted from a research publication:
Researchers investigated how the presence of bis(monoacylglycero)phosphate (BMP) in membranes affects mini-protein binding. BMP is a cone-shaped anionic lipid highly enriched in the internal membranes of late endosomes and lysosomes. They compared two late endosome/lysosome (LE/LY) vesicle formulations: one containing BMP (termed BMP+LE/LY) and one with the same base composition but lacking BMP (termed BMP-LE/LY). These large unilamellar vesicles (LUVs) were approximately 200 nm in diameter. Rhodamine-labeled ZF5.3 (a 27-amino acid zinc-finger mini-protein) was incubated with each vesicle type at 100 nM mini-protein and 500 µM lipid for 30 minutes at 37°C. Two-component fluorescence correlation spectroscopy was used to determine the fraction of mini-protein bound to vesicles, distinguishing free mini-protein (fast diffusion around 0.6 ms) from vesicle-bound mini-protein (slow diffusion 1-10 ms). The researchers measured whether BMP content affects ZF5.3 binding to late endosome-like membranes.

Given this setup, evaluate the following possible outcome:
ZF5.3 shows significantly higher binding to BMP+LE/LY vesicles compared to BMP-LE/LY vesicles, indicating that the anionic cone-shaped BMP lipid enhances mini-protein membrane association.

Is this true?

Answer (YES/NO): YES